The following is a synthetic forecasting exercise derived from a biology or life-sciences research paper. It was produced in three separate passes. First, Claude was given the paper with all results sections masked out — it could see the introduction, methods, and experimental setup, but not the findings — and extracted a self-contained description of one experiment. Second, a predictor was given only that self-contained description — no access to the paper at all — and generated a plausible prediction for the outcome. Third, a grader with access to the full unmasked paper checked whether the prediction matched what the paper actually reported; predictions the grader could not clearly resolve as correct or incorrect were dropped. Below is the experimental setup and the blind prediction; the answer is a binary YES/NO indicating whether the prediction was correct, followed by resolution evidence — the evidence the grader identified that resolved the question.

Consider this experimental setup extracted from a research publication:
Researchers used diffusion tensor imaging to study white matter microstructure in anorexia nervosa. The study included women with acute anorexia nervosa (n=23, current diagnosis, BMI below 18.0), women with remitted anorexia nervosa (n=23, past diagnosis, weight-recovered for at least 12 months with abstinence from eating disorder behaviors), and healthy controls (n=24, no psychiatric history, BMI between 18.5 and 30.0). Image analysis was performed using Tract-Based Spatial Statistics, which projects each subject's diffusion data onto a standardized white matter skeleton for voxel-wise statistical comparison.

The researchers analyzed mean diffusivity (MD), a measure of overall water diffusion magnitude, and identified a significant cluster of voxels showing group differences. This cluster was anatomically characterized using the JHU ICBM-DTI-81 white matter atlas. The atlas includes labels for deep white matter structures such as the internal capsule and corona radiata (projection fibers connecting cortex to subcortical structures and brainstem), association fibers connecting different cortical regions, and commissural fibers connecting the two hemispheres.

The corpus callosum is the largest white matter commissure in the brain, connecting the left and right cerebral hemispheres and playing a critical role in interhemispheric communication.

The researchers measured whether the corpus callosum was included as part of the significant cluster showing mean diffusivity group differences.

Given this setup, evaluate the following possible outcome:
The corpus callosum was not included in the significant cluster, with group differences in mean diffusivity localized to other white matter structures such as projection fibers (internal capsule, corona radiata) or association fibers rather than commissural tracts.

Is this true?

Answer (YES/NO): NO